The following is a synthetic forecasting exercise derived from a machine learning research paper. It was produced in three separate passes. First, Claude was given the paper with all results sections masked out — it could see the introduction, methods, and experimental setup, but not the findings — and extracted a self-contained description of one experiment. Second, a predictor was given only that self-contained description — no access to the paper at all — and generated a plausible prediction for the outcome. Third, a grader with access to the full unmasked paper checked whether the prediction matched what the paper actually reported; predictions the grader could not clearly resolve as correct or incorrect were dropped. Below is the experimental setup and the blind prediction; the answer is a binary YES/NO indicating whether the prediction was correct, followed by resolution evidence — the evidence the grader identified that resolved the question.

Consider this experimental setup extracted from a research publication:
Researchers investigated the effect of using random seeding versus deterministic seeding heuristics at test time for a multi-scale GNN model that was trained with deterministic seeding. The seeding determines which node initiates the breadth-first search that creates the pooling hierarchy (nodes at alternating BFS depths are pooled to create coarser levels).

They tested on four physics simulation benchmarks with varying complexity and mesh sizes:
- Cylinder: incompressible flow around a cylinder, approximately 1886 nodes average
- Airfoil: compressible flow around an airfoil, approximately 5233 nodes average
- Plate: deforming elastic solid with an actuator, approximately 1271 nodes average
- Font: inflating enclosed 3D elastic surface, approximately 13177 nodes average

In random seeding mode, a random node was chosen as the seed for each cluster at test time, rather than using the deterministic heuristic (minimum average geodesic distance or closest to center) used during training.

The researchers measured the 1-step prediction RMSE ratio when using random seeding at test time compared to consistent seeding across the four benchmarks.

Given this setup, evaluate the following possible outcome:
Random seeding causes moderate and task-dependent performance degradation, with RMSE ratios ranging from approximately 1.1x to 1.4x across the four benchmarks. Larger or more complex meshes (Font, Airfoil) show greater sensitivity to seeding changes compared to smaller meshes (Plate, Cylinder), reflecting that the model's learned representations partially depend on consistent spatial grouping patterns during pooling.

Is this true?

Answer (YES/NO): NO